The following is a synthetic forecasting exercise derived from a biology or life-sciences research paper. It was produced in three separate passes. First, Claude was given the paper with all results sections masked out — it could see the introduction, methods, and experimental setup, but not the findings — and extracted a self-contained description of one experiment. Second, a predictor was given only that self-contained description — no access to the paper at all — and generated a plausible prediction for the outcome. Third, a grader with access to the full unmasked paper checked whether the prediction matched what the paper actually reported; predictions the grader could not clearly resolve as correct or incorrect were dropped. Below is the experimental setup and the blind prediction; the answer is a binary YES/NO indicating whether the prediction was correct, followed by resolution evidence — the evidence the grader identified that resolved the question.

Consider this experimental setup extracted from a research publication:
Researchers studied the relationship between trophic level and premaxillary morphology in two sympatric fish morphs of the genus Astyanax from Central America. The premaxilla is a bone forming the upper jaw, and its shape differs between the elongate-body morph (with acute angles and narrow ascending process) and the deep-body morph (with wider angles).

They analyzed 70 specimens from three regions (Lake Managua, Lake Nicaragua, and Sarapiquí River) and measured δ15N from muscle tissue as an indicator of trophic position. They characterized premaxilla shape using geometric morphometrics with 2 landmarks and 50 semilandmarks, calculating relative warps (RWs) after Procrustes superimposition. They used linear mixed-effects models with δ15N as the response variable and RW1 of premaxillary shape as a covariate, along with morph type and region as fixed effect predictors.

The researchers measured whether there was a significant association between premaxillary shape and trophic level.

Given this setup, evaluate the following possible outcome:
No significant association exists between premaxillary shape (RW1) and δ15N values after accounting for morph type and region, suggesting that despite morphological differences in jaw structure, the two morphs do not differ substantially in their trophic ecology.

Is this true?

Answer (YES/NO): NO